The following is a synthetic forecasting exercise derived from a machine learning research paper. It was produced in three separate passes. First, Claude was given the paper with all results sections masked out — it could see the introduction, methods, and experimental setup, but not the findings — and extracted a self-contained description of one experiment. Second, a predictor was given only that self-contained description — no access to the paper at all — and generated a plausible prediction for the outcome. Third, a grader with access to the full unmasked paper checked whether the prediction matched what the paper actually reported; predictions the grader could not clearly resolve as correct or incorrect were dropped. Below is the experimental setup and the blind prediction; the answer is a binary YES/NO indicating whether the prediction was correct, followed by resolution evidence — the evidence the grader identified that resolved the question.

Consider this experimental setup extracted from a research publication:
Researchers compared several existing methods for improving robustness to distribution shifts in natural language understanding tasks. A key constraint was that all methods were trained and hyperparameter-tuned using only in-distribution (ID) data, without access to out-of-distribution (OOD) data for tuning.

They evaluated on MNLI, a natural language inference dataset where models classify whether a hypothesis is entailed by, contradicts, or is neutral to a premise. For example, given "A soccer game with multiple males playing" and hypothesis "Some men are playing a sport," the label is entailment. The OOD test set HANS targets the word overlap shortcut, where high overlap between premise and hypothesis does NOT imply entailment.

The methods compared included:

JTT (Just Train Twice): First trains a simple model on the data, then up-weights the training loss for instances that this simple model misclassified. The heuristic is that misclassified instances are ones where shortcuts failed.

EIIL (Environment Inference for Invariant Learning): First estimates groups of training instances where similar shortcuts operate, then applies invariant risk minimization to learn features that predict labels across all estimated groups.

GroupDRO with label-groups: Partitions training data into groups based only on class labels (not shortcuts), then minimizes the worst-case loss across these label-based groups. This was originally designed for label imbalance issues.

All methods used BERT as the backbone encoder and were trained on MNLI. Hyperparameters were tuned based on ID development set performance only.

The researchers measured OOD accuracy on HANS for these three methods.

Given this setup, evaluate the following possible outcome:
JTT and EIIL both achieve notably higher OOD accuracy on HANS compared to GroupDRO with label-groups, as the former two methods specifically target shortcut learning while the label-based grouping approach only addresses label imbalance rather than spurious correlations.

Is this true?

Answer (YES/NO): NO